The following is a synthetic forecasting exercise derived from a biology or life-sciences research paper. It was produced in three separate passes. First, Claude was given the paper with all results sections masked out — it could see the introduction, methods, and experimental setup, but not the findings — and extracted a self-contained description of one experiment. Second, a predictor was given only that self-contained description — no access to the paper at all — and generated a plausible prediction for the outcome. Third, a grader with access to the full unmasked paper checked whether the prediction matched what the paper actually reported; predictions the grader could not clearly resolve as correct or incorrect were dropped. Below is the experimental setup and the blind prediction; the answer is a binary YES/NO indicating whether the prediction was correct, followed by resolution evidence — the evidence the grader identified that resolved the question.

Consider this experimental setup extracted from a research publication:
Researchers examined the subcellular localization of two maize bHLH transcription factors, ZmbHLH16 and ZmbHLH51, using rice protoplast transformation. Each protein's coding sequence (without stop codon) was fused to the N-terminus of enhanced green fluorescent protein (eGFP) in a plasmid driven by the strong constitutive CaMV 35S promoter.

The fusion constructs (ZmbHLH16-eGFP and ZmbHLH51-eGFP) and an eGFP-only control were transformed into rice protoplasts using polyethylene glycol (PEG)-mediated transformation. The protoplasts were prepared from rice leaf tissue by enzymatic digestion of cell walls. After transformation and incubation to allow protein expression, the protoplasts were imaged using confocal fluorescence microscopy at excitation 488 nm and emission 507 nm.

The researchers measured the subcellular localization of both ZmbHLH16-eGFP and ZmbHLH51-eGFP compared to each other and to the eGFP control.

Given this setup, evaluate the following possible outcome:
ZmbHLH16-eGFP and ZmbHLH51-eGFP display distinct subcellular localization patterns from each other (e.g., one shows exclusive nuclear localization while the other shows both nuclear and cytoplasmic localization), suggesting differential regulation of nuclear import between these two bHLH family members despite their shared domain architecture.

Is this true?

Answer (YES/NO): NO